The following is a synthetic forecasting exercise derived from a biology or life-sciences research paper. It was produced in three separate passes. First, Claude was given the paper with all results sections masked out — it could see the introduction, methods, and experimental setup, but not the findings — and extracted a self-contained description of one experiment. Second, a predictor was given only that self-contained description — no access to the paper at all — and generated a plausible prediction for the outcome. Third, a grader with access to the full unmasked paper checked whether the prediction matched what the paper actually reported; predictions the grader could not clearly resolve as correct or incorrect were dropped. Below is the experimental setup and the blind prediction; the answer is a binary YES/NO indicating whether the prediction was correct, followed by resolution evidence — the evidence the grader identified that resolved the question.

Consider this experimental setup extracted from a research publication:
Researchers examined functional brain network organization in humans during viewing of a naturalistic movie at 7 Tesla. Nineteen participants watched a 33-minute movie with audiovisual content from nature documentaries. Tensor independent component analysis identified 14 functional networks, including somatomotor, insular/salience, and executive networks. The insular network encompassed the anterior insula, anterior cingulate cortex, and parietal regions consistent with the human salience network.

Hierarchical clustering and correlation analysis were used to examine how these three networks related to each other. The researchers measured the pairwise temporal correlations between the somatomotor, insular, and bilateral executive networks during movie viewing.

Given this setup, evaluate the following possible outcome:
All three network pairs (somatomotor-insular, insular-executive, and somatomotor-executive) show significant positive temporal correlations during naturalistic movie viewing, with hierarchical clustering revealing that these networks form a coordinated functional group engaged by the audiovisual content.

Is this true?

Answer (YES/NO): YES